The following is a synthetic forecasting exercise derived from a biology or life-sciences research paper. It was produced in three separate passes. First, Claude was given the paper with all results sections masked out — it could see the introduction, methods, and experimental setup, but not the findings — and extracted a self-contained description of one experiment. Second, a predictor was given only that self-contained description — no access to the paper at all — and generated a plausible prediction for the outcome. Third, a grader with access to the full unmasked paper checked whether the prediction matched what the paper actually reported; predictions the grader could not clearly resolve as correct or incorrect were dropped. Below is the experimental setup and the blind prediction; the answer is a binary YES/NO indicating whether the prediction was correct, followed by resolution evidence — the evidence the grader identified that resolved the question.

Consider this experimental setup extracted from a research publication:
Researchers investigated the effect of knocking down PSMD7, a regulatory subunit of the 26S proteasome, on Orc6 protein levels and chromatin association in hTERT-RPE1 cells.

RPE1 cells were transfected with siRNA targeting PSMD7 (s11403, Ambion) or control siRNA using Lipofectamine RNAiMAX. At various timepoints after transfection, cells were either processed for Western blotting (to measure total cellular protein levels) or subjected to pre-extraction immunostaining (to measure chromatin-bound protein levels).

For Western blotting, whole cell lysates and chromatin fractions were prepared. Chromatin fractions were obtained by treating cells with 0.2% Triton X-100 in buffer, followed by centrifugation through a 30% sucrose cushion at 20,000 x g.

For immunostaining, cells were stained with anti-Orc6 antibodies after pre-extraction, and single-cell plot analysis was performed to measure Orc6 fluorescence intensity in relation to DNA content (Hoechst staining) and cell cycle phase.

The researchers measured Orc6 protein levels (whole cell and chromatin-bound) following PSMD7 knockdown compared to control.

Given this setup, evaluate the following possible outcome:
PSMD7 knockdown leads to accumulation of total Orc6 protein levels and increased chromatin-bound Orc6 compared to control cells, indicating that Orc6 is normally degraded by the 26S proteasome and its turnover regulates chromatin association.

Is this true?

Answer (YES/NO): NO